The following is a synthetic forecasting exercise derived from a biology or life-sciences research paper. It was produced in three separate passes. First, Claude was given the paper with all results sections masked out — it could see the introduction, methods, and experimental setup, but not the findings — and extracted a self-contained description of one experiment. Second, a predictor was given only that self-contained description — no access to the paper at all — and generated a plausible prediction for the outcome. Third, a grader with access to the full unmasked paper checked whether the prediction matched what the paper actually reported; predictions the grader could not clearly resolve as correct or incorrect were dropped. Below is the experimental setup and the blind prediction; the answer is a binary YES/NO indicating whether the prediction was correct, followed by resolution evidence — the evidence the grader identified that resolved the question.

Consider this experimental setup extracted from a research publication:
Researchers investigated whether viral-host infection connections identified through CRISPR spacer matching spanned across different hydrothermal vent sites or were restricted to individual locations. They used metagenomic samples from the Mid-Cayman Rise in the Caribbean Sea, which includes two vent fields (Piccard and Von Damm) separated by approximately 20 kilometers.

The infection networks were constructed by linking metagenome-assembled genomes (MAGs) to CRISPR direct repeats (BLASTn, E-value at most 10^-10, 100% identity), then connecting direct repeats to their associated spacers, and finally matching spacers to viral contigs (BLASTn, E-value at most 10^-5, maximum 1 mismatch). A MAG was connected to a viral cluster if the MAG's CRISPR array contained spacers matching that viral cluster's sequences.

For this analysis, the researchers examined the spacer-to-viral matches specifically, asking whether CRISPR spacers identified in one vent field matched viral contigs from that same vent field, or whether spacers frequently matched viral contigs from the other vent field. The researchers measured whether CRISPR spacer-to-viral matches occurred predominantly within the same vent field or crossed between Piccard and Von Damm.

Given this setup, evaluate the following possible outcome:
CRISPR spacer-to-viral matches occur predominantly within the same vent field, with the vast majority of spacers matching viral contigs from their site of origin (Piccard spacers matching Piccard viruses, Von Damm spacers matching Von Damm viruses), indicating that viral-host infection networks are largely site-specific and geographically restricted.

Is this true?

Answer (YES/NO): YES